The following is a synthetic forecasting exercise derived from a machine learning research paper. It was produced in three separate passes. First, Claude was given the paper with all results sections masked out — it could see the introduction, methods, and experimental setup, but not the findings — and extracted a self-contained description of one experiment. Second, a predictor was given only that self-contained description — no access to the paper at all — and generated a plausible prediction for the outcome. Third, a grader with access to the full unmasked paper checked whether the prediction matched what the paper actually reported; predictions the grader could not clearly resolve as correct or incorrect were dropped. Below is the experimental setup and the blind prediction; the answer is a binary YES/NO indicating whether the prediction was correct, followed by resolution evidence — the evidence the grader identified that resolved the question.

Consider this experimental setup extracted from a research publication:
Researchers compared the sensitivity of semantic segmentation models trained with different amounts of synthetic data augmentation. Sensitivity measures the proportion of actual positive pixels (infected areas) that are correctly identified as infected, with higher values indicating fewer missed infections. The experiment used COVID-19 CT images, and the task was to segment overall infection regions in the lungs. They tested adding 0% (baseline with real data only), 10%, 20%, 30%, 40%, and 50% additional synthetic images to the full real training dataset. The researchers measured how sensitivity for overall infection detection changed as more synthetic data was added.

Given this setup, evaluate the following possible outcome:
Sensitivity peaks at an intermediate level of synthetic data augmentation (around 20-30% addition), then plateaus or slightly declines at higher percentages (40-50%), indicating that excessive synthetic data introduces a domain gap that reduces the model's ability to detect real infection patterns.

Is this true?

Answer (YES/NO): NO